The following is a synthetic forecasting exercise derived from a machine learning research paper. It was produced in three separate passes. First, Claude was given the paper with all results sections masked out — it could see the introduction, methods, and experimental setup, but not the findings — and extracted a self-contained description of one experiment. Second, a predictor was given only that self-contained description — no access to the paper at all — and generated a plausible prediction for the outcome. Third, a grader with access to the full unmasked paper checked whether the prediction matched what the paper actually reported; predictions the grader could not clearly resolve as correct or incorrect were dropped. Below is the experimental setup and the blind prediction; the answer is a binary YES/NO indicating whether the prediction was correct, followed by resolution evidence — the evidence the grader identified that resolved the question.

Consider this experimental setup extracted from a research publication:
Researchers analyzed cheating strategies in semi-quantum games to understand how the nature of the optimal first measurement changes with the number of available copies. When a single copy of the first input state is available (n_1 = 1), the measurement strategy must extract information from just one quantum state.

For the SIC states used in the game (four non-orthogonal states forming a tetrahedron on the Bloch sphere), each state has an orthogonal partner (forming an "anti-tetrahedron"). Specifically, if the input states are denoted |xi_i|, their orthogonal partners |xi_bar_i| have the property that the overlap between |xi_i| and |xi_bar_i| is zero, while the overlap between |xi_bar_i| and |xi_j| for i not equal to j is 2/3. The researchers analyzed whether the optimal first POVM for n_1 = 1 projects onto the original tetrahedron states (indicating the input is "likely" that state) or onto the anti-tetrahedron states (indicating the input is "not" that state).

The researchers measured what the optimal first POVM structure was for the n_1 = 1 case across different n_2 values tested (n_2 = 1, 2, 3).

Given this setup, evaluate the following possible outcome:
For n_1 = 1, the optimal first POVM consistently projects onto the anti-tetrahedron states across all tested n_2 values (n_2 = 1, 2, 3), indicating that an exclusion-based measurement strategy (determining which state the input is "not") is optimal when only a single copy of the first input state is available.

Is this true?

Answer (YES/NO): YES